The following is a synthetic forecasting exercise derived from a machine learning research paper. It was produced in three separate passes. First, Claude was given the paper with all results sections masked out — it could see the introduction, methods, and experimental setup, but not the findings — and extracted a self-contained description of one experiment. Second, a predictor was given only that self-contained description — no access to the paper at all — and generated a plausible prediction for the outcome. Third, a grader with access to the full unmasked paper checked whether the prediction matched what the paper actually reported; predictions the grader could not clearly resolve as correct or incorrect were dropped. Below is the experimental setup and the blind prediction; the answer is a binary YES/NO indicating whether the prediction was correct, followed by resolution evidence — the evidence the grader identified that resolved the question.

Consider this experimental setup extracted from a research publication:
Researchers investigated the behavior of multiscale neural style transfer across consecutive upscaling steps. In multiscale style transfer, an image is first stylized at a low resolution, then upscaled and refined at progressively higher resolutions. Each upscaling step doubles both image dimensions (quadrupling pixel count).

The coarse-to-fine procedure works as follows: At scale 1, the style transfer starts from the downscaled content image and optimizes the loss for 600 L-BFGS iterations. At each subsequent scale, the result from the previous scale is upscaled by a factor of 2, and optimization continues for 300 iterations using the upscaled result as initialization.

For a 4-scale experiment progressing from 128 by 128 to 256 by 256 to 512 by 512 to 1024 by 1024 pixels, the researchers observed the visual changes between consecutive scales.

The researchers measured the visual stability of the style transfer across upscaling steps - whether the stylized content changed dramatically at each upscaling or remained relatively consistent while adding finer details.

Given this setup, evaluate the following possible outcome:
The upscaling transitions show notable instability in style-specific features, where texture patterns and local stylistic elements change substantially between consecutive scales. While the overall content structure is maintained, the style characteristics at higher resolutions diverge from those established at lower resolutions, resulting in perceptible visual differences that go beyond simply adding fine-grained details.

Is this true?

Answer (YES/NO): NO